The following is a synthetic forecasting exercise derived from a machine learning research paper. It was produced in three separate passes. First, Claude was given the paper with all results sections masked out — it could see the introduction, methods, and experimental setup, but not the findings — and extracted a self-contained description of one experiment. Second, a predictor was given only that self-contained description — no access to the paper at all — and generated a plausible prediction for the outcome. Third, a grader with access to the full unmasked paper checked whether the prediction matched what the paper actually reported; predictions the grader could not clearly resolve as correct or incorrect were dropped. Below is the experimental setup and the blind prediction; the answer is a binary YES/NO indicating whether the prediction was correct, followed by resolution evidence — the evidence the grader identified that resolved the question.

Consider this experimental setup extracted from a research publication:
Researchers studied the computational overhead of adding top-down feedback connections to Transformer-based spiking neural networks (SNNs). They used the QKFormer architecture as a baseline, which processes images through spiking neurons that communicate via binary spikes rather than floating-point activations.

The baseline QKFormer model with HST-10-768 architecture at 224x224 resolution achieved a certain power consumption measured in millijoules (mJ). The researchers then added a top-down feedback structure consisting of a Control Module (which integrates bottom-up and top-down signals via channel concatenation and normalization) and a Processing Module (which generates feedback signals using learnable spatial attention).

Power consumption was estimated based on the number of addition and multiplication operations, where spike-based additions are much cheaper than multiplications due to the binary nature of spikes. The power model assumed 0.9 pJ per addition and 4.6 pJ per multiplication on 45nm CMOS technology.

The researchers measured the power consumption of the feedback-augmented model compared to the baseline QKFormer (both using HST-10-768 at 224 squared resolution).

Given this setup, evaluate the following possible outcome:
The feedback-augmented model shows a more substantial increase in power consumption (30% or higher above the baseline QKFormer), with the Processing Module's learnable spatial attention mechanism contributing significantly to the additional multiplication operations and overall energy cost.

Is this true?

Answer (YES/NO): NO